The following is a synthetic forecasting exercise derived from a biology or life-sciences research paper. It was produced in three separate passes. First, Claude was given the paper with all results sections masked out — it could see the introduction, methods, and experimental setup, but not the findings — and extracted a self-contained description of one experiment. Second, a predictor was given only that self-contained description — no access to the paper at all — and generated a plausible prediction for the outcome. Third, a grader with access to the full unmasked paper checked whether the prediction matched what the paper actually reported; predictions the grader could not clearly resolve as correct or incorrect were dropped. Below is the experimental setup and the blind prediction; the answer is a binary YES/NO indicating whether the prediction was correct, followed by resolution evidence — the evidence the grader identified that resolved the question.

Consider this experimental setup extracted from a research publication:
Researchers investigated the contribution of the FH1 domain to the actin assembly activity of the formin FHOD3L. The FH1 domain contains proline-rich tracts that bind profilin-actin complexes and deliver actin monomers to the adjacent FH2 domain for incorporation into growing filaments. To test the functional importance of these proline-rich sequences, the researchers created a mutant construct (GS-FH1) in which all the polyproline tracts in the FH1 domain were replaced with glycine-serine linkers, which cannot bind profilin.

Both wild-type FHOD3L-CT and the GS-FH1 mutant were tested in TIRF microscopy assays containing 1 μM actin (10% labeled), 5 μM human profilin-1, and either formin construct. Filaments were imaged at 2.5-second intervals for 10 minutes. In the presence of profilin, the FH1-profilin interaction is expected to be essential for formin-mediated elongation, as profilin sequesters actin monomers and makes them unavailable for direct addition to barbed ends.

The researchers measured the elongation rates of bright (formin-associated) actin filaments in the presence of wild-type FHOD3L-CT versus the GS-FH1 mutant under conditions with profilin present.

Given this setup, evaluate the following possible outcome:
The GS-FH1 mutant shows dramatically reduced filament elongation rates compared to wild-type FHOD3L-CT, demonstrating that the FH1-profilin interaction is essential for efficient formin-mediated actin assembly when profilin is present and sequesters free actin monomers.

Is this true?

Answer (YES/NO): YES